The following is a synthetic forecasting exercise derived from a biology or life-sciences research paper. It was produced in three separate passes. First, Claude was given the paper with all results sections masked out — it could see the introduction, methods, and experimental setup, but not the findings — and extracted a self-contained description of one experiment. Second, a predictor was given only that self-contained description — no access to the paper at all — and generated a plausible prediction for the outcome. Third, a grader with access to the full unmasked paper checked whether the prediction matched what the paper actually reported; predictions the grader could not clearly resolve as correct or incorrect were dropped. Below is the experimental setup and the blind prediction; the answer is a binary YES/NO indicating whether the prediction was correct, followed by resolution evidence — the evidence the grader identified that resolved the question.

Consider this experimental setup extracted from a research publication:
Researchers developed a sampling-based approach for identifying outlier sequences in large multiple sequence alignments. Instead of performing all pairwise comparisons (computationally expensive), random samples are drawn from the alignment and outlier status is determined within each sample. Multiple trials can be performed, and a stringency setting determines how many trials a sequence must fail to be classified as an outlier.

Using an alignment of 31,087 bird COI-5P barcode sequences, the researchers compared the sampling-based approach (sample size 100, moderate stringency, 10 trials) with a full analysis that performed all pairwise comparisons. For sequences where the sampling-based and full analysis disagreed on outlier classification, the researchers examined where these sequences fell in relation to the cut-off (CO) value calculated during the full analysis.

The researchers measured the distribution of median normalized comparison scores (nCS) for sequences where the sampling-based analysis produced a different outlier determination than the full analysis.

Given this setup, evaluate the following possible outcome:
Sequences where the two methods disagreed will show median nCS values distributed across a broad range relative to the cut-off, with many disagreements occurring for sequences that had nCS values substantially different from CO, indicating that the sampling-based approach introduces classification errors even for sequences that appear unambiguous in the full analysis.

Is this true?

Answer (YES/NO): NO